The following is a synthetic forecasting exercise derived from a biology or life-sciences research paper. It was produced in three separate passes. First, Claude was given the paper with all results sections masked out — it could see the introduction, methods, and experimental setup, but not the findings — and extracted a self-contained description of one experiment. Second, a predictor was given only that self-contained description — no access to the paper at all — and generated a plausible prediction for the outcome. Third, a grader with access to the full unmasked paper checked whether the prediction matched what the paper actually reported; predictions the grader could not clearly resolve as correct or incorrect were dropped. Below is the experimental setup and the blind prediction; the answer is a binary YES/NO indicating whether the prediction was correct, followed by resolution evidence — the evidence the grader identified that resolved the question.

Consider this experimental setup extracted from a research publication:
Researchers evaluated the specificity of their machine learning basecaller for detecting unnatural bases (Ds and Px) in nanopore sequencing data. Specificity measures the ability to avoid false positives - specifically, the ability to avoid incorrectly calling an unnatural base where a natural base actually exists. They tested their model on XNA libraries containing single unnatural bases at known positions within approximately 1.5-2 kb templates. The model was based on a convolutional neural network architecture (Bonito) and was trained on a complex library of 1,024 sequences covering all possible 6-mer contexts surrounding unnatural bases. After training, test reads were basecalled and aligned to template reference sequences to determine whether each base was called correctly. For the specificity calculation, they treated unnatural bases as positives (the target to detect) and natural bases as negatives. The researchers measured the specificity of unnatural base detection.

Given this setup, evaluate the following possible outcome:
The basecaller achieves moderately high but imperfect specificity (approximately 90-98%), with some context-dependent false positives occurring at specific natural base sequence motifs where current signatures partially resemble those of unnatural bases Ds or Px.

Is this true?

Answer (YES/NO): NO